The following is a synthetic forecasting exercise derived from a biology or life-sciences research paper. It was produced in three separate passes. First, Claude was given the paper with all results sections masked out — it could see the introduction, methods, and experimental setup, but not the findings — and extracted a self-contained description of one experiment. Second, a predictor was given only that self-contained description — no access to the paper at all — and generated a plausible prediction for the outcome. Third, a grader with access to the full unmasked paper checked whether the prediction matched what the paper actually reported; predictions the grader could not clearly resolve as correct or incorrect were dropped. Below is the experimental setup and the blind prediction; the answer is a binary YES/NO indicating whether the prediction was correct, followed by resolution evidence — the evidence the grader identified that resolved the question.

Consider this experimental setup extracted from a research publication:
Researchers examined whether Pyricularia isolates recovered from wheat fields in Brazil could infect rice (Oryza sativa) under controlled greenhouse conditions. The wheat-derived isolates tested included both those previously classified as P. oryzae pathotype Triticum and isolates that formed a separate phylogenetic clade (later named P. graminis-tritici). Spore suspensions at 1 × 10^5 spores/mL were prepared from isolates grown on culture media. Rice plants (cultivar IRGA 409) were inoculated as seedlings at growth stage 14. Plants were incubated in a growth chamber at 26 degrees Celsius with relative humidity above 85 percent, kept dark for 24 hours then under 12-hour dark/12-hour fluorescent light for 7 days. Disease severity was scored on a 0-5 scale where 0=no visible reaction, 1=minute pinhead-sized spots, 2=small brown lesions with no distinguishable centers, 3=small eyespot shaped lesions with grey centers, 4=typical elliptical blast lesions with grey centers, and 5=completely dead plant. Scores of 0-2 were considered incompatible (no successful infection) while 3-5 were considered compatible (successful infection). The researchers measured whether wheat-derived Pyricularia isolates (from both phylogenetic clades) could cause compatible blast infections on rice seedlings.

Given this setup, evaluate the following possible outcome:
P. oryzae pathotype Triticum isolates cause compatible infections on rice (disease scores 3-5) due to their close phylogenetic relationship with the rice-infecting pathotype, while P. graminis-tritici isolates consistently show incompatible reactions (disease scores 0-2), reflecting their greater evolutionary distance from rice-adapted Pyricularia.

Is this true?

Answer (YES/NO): NO